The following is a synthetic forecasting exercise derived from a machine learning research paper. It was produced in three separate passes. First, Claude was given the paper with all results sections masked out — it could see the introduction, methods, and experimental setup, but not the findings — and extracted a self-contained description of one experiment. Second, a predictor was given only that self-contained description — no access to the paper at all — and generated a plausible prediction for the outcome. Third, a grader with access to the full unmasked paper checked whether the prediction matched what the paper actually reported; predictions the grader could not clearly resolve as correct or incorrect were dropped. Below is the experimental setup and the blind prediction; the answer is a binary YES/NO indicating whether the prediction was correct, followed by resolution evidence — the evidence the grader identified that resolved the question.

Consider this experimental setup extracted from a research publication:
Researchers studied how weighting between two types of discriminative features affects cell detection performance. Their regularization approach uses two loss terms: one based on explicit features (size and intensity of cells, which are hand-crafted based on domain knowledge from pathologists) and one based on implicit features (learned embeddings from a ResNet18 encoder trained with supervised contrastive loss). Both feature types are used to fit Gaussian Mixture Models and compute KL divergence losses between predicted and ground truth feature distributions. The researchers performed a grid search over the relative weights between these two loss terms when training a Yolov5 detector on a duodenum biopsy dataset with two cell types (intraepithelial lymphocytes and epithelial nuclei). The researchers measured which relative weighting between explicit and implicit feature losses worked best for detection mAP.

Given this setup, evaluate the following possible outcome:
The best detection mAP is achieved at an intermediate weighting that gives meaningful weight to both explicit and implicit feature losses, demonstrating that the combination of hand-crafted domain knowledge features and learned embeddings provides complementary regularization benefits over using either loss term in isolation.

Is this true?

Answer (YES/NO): YES